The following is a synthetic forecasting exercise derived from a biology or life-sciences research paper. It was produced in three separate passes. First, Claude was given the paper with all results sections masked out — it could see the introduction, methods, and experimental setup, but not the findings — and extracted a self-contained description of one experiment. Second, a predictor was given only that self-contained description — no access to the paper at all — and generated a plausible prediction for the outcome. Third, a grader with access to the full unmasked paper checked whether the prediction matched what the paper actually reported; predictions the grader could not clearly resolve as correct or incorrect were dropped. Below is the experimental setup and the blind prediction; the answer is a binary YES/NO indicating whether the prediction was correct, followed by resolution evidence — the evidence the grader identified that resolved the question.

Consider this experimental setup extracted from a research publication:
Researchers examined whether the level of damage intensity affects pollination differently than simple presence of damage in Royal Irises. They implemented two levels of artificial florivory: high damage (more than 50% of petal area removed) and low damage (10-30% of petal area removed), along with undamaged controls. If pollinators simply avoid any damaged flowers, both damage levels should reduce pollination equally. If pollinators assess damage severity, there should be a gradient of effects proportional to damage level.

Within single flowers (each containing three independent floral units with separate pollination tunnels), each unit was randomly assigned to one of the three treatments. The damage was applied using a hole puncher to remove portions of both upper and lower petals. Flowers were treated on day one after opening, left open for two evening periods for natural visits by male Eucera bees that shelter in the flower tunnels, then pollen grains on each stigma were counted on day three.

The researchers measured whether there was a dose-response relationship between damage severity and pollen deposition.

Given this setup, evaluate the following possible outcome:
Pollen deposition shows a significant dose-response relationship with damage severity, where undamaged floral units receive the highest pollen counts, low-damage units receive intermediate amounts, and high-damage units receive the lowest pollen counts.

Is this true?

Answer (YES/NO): NO